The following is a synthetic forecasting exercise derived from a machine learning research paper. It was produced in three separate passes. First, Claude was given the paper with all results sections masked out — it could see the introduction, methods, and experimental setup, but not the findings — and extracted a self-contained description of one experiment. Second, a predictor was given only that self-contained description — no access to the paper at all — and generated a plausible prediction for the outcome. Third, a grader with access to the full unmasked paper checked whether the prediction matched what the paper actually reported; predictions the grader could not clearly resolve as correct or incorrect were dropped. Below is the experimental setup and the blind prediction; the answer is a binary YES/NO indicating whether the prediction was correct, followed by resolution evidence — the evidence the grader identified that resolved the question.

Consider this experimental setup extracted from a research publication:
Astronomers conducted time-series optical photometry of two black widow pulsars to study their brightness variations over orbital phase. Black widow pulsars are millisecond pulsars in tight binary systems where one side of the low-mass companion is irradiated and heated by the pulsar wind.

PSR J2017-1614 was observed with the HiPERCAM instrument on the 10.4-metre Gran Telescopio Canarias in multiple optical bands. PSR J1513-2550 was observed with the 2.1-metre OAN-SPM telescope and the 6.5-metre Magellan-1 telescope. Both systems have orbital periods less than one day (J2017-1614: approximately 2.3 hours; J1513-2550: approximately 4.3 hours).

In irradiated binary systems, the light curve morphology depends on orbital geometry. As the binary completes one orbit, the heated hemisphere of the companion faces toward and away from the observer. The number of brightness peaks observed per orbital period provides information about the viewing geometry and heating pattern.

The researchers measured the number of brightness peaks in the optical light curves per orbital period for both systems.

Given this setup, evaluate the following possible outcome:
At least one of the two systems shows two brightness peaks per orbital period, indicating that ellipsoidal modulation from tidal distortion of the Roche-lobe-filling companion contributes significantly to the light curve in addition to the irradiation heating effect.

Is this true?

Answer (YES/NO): NO